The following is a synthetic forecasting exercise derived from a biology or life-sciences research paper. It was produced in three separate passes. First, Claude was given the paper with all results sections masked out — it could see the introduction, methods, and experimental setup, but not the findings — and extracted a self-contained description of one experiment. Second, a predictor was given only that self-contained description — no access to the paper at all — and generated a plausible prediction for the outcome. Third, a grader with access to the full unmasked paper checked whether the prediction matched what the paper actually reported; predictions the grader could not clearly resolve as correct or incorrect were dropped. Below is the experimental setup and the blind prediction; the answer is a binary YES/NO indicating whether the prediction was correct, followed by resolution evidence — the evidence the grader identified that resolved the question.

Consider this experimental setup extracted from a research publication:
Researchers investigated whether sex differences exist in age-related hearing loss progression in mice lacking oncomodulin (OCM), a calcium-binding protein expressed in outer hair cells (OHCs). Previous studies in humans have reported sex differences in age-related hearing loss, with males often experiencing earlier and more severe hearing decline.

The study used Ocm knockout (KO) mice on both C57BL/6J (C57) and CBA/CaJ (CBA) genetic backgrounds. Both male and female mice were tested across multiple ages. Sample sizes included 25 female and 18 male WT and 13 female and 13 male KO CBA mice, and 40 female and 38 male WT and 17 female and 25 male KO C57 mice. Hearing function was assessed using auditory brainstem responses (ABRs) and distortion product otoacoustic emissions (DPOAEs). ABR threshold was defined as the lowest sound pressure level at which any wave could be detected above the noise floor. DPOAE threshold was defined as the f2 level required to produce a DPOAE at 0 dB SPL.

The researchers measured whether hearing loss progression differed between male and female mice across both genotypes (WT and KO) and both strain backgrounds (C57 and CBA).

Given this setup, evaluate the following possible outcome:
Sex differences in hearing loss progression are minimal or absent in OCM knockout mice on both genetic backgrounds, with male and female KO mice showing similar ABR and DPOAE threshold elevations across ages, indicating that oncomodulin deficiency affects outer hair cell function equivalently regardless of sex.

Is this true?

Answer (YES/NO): YES